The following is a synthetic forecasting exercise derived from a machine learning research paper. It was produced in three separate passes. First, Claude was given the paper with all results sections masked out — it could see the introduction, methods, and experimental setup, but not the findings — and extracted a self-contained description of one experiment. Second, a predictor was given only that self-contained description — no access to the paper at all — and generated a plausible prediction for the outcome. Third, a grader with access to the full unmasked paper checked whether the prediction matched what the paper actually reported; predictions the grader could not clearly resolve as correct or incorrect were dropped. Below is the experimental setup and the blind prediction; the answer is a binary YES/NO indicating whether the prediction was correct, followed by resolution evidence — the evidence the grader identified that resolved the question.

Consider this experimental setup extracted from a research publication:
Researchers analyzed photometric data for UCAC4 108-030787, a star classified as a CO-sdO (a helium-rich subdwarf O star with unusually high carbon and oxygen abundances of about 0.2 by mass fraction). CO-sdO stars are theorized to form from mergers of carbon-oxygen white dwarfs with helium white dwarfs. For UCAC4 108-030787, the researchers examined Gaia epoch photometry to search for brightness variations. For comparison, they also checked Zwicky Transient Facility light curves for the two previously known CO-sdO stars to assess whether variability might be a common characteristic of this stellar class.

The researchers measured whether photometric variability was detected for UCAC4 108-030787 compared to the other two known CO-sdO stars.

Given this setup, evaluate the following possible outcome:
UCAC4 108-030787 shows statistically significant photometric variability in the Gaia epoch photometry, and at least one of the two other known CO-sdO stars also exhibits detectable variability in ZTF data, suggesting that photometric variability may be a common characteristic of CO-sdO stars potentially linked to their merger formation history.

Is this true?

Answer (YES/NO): NO